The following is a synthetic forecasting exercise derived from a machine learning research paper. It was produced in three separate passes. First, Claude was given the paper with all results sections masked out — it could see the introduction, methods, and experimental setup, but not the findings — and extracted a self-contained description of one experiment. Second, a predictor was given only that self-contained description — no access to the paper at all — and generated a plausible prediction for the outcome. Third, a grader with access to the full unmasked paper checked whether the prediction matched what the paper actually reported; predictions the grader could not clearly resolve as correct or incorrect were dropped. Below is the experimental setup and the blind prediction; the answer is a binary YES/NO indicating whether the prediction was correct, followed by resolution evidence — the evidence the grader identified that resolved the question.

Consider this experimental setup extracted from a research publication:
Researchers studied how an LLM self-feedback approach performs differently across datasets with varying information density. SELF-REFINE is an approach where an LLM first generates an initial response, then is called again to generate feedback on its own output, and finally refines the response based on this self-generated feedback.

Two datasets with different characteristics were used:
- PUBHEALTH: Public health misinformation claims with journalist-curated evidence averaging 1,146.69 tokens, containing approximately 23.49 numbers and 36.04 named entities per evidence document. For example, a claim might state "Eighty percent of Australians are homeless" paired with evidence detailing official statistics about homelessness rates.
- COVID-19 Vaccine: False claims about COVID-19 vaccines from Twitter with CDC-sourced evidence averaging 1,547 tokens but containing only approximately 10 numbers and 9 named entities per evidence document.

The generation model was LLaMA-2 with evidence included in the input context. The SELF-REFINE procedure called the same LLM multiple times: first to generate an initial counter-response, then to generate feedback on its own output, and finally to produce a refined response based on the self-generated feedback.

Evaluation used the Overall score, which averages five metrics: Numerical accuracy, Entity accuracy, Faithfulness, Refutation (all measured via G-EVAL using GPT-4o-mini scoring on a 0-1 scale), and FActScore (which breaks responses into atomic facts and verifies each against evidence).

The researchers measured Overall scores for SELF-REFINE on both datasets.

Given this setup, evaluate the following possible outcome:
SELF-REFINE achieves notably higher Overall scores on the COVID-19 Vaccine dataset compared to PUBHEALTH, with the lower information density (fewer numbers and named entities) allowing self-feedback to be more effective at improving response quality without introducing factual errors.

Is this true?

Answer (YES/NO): NO